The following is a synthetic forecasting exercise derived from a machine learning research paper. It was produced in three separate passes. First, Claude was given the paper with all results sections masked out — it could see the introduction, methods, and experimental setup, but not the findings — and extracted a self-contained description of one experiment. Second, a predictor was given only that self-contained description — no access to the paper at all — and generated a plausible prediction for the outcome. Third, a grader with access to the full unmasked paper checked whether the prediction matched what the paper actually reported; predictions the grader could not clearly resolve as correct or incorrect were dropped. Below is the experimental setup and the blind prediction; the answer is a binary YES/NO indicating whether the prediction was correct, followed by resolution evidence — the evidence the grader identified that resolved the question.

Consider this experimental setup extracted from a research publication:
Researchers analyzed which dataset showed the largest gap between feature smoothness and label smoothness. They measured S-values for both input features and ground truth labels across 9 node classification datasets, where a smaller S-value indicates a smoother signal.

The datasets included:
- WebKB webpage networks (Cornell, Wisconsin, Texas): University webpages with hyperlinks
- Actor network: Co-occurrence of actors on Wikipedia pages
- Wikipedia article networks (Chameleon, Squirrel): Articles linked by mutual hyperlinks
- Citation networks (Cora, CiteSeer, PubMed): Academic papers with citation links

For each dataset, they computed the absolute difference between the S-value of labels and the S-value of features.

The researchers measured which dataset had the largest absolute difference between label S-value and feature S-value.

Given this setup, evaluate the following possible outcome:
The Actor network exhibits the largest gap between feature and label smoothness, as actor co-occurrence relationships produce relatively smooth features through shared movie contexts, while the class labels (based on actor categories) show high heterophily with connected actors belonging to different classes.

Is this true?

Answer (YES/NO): NO